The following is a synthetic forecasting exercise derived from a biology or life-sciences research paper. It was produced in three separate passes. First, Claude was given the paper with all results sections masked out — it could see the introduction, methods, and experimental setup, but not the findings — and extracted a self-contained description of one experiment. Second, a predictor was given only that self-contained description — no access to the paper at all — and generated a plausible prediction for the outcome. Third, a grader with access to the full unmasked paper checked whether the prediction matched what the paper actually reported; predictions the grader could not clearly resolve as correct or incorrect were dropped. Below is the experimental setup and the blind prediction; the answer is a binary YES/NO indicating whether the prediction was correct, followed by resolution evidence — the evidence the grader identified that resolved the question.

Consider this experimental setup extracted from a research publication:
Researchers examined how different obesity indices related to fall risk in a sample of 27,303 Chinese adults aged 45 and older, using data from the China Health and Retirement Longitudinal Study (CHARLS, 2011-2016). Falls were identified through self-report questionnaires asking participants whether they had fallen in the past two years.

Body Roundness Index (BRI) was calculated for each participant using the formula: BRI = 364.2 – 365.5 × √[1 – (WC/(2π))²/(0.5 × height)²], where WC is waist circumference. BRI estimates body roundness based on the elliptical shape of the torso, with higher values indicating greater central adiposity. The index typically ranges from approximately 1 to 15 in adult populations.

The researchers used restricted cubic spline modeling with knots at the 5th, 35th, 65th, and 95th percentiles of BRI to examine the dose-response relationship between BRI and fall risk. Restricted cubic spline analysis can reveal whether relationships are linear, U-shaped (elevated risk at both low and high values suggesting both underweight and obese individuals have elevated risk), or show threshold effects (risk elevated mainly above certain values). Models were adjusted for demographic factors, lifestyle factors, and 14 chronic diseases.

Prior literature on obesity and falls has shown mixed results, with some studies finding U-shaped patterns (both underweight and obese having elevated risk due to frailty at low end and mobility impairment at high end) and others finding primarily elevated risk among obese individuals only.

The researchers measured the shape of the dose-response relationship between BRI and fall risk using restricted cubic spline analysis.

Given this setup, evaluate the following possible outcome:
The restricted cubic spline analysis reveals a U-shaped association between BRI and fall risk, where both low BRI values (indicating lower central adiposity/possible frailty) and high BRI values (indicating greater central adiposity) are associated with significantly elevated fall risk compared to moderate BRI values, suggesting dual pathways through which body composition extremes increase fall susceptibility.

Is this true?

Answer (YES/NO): YES